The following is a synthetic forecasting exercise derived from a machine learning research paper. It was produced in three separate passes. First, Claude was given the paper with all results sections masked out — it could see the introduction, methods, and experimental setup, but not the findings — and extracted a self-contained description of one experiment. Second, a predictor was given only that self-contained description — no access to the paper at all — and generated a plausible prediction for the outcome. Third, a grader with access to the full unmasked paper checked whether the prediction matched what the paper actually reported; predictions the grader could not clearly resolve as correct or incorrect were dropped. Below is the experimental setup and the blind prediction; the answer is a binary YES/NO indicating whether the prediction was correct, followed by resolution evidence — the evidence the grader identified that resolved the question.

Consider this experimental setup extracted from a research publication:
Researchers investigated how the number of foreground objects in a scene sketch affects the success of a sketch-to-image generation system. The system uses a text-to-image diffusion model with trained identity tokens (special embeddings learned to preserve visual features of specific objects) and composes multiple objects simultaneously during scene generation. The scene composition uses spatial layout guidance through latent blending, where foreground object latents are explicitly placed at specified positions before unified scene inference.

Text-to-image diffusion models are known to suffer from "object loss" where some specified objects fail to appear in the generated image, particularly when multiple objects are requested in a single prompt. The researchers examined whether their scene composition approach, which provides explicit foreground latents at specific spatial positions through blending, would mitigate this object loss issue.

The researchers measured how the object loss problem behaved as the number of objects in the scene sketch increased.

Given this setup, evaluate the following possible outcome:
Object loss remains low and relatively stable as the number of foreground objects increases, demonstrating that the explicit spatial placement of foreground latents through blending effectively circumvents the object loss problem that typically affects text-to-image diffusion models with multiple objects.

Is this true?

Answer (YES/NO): NO